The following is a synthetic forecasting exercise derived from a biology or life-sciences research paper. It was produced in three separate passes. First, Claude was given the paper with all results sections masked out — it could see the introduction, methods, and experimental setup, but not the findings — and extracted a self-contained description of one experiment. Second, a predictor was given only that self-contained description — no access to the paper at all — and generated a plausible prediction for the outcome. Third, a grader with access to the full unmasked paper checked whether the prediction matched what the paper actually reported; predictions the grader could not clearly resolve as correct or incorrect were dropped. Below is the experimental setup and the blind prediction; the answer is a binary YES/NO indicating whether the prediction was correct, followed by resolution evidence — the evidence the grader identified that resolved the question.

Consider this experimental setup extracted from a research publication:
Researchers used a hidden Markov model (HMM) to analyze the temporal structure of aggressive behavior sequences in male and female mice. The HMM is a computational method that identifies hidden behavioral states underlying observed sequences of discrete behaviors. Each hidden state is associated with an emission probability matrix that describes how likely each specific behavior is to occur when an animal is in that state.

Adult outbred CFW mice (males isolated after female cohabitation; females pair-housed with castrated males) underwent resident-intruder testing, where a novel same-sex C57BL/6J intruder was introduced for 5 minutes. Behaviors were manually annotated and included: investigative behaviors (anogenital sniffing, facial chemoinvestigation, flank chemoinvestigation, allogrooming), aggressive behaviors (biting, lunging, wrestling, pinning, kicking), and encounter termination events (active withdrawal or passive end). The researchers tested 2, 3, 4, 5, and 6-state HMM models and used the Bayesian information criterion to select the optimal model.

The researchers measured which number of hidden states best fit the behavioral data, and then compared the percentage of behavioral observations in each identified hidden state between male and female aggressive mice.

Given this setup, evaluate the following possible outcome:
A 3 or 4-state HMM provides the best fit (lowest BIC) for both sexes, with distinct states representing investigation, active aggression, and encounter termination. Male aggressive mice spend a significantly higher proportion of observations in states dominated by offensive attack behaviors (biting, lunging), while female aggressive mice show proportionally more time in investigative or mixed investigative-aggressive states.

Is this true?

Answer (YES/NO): NO